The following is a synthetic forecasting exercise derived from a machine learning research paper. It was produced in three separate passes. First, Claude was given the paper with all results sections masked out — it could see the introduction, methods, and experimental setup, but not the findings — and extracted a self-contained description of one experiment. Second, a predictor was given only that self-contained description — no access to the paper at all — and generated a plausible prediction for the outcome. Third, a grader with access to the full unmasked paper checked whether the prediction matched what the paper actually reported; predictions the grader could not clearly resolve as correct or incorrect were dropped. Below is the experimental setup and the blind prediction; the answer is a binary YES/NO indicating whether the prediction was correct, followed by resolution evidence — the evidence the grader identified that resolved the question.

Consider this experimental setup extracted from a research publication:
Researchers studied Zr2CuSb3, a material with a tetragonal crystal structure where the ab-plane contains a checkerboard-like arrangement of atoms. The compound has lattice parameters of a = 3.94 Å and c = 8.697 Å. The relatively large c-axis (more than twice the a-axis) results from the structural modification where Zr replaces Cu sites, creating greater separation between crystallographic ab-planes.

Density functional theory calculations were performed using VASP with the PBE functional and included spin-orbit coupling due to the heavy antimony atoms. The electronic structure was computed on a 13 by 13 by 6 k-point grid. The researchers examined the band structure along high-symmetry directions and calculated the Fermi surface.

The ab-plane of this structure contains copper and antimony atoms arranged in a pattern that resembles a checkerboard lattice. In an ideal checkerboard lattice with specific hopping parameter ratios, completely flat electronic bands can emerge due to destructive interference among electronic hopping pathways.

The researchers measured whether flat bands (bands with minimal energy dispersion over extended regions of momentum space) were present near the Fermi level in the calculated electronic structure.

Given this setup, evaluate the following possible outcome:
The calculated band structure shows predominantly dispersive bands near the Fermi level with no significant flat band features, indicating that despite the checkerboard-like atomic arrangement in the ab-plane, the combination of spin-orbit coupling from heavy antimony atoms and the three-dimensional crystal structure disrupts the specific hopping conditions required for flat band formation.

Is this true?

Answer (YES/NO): YES